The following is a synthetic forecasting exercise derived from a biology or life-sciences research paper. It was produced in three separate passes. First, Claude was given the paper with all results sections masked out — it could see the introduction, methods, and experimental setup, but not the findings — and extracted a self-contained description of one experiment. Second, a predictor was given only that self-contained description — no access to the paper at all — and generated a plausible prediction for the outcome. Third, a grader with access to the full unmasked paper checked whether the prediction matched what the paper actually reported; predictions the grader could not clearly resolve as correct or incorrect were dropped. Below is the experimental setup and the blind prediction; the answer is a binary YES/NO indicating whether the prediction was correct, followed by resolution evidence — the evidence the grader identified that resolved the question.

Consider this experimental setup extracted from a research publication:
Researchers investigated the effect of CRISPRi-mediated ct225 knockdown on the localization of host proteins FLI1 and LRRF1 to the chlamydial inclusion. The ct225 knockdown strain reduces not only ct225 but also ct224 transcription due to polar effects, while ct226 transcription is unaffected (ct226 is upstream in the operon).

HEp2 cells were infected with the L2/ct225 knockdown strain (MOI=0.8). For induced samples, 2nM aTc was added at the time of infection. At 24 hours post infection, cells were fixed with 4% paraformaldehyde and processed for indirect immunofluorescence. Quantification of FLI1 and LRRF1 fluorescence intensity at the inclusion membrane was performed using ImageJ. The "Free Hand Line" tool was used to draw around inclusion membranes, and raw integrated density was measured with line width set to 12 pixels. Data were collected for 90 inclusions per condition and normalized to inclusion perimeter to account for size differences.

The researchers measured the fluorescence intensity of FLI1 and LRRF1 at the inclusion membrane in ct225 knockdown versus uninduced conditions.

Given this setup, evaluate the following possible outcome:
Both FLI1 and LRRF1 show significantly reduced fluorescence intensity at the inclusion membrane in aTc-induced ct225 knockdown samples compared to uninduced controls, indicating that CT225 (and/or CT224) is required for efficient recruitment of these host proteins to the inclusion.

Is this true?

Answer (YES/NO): YES